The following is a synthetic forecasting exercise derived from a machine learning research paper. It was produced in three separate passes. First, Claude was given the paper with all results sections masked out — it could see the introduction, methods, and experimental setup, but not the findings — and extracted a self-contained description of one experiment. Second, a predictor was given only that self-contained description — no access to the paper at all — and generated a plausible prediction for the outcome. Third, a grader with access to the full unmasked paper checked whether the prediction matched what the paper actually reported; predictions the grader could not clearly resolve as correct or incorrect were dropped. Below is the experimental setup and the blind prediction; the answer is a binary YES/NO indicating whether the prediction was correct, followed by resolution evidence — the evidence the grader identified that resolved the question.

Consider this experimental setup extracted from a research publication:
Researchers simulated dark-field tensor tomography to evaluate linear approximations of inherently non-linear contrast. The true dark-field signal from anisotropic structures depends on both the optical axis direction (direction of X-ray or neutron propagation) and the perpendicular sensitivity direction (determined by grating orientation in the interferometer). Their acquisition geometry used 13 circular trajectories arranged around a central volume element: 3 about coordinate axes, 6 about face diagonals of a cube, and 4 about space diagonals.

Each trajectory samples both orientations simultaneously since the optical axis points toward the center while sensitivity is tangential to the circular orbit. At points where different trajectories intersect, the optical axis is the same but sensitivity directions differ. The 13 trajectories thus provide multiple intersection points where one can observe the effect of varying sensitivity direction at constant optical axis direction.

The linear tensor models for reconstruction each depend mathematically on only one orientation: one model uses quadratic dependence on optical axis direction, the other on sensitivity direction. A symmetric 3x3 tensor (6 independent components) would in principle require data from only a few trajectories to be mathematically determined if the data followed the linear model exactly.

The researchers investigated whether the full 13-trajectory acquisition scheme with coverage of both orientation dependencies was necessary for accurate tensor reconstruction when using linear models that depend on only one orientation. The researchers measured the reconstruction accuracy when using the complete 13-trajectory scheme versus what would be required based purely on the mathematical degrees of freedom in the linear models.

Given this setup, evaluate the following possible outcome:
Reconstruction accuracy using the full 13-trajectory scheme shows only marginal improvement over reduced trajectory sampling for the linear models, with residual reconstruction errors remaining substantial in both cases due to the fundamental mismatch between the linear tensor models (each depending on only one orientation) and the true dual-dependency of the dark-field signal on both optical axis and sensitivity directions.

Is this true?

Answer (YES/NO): NO